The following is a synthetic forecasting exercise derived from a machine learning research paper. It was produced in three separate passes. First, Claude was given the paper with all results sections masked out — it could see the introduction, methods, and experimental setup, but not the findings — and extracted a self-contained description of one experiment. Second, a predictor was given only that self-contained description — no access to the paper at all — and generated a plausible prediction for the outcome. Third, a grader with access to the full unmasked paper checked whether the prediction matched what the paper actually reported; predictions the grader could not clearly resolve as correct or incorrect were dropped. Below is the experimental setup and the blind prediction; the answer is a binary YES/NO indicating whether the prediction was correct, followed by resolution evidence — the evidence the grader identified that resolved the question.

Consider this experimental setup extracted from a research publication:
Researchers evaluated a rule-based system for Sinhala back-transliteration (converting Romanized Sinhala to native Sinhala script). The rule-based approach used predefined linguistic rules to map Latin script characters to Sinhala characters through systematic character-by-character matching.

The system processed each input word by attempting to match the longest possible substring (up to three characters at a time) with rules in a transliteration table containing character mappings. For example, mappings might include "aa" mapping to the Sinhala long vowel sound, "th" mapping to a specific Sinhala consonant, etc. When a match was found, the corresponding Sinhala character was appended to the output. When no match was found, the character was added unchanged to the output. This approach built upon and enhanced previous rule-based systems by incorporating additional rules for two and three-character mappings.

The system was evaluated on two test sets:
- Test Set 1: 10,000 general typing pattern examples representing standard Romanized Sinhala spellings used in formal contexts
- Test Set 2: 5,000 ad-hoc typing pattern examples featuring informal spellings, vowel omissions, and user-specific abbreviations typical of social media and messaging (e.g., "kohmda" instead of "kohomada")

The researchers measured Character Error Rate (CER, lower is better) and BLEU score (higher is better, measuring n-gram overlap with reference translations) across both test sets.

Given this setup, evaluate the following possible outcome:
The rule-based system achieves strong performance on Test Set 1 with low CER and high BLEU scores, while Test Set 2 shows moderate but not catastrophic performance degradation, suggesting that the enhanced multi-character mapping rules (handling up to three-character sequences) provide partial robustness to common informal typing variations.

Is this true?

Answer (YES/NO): NO